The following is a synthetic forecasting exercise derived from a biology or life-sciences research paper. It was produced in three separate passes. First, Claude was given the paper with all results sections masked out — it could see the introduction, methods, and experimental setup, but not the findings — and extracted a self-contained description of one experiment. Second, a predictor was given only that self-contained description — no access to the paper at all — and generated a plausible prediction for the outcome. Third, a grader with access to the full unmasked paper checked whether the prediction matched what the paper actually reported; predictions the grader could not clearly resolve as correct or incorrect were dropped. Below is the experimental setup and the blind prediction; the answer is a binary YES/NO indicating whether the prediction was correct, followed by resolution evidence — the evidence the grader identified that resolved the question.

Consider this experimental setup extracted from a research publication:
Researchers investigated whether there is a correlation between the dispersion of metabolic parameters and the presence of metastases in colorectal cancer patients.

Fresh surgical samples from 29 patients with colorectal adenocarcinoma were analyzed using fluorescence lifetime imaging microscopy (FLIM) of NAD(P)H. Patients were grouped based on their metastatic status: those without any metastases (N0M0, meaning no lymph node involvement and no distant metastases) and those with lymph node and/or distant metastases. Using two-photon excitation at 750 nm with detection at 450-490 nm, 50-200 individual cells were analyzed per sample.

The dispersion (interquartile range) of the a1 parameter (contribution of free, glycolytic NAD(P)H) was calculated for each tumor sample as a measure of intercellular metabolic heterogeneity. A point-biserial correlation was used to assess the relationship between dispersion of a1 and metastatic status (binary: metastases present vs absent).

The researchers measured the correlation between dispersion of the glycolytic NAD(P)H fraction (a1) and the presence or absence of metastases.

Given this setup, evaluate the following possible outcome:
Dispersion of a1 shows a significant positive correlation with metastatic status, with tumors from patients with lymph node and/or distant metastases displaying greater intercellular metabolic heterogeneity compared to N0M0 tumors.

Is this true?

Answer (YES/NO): NO